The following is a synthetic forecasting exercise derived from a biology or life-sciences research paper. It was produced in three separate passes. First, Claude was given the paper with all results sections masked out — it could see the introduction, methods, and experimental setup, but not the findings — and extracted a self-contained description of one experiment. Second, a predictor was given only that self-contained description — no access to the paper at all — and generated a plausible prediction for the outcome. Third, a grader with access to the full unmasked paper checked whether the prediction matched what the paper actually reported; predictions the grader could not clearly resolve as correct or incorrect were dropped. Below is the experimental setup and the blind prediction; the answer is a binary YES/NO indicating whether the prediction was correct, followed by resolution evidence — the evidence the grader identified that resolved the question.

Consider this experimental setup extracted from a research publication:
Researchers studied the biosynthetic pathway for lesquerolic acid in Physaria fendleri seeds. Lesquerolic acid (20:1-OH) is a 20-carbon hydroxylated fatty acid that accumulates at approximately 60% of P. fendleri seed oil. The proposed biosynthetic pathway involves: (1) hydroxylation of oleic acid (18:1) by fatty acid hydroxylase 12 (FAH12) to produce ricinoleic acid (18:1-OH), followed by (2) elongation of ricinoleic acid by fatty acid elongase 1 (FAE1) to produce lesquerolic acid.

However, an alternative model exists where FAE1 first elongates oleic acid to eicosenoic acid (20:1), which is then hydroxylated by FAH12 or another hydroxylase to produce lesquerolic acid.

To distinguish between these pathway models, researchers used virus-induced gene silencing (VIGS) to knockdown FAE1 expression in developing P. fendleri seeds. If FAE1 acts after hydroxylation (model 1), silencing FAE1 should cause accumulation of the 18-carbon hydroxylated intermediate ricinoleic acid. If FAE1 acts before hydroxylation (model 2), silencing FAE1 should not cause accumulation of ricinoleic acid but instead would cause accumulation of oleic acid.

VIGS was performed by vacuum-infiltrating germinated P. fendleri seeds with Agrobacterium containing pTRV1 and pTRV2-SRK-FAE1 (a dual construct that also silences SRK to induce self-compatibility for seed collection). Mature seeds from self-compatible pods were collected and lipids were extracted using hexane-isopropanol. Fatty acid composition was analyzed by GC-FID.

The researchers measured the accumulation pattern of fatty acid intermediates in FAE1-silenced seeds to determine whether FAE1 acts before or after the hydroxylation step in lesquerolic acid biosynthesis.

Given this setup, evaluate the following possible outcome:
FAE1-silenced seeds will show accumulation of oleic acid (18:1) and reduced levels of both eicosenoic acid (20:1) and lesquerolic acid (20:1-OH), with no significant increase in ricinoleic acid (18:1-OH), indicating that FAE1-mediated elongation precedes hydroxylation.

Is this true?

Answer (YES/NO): NO